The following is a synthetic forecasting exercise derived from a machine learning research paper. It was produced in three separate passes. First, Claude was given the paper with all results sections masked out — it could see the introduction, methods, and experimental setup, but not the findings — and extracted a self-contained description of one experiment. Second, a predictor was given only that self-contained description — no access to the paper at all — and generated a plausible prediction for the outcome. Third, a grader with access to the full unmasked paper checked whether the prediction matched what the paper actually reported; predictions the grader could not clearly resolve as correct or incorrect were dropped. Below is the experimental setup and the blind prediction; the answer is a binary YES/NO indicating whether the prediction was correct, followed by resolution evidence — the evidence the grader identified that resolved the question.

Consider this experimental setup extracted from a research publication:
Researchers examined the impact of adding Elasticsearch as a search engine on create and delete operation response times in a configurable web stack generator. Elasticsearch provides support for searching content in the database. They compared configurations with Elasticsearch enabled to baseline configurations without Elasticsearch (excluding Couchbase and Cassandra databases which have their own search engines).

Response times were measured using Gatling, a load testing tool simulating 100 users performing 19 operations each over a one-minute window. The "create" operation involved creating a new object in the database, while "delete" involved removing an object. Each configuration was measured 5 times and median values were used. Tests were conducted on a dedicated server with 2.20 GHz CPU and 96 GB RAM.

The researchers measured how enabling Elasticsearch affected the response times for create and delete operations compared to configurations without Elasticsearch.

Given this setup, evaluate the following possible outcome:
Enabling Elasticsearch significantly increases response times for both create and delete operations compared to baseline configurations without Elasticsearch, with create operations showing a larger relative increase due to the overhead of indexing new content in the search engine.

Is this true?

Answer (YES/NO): NO